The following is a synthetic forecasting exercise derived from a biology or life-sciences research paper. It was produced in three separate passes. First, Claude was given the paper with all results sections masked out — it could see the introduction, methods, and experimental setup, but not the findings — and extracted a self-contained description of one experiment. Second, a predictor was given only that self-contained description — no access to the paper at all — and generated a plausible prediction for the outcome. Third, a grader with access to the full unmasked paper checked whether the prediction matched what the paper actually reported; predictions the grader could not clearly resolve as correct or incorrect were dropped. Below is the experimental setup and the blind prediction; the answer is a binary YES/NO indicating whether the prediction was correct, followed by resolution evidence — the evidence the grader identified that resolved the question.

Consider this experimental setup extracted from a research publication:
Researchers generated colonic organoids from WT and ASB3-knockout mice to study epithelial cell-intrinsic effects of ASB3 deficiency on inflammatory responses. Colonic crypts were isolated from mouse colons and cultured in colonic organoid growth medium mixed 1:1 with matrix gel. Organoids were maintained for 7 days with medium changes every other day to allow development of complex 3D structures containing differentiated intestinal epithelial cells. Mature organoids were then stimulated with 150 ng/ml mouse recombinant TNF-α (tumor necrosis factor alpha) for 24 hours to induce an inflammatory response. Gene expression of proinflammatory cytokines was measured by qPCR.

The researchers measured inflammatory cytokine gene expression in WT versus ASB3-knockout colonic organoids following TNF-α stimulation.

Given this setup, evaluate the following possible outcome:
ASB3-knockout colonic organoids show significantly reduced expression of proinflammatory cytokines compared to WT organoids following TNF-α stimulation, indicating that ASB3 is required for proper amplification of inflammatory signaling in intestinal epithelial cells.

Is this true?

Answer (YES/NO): YES